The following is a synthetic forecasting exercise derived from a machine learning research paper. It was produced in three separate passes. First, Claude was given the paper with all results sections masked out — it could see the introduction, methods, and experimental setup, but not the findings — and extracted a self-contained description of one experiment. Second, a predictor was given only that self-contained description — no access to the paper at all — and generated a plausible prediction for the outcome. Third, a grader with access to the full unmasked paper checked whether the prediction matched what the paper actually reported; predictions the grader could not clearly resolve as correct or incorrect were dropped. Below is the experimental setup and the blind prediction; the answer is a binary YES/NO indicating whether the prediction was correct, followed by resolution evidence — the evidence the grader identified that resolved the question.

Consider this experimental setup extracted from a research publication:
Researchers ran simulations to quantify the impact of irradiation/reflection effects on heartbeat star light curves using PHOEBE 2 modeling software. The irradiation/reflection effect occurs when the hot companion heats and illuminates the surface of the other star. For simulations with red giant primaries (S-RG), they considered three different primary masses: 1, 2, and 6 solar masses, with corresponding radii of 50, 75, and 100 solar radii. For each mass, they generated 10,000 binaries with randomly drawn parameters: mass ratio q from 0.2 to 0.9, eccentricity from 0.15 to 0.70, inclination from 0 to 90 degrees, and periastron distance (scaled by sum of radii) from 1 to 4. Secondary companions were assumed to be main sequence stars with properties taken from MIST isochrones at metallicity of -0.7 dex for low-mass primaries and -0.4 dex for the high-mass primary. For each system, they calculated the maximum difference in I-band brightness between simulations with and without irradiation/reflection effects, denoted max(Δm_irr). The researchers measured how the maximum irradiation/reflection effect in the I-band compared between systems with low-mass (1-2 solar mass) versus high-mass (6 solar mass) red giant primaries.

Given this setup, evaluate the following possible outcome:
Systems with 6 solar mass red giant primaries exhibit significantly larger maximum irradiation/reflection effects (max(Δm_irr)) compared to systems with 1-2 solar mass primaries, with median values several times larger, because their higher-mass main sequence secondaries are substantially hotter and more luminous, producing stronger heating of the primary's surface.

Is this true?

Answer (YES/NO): YES